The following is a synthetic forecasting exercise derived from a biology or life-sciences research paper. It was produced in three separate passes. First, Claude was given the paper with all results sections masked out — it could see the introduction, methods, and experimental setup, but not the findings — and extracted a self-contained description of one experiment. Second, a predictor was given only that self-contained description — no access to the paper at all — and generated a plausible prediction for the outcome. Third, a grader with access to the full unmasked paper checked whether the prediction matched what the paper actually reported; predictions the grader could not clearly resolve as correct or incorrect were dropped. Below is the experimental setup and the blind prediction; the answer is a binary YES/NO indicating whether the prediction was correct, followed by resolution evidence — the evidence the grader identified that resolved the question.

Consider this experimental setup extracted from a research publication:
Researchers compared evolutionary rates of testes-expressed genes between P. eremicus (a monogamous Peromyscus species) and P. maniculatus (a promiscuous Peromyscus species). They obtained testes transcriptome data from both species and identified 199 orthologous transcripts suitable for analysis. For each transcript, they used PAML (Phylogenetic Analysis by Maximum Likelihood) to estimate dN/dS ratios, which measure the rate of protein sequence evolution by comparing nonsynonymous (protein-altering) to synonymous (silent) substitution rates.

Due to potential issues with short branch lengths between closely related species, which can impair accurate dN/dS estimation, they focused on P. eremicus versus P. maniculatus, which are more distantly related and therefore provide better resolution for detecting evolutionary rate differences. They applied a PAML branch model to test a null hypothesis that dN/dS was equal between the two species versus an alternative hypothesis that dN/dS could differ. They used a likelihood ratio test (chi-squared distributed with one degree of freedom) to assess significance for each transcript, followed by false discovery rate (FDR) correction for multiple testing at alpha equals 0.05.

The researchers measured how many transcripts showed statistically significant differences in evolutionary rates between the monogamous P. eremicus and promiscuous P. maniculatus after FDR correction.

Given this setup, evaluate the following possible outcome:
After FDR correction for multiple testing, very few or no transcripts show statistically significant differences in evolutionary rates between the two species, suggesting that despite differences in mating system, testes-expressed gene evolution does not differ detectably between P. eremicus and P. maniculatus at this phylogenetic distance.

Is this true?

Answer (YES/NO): NO